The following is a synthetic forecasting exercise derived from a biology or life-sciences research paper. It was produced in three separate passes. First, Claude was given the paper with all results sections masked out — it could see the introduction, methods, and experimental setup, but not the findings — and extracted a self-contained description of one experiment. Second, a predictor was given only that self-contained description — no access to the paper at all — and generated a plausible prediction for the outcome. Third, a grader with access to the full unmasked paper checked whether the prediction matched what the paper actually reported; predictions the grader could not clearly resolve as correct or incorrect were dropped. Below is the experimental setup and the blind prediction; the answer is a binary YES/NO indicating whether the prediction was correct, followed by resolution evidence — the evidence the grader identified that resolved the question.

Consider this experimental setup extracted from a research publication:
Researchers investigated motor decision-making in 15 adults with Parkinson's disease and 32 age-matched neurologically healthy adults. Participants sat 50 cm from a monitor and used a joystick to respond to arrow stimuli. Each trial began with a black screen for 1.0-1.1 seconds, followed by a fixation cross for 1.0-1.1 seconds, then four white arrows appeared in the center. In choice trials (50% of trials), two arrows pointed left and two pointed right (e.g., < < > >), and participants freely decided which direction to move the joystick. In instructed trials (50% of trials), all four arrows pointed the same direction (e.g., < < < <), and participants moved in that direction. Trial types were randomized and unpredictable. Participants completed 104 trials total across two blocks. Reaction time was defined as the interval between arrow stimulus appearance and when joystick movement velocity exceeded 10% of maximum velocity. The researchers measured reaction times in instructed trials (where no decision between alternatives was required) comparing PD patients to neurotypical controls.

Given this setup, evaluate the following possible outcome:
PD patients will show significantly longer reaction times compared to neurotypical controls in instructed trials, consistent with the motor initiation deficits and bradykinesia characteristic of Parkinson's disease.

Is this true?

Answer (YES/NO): YES